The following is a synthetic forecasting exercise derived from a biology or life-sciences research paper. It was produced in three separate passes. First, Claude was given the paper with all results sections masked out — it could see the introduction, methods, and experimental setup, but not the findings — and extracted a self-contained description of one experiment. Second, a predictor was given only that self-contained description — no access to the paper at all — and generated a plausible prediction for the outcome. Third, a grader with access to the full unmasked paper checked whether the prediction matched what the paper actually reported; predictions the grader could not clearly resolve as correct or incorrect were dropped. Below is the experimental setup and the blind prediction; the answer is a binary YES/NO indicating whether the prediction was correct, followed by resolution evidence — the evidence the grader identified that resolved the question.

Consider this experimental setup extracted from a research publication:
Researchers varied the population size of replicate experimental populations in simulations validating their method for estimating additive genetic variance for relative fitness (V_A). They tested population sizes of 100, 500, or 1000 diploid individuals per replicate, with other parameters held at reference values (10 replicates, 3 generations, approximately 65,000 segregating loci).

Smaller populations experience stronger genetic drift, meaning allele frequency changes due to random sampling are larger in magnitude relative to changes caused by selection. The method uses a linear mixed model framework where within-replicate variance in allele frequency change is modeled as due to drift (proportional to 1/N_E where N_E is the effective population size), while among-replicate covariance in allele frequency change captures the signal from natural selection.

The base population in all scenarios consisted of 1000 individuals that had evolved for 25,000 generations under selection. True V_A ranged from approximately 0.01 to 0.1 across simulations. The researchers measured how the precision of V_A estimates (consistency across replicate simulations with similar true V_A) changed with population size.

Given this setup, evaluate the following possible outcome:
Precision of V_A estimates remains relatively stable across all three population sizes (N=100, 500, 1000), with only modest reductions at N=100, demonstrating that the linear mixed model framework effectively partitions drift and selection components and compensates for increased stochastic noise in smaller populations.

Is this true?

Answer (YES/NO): NO